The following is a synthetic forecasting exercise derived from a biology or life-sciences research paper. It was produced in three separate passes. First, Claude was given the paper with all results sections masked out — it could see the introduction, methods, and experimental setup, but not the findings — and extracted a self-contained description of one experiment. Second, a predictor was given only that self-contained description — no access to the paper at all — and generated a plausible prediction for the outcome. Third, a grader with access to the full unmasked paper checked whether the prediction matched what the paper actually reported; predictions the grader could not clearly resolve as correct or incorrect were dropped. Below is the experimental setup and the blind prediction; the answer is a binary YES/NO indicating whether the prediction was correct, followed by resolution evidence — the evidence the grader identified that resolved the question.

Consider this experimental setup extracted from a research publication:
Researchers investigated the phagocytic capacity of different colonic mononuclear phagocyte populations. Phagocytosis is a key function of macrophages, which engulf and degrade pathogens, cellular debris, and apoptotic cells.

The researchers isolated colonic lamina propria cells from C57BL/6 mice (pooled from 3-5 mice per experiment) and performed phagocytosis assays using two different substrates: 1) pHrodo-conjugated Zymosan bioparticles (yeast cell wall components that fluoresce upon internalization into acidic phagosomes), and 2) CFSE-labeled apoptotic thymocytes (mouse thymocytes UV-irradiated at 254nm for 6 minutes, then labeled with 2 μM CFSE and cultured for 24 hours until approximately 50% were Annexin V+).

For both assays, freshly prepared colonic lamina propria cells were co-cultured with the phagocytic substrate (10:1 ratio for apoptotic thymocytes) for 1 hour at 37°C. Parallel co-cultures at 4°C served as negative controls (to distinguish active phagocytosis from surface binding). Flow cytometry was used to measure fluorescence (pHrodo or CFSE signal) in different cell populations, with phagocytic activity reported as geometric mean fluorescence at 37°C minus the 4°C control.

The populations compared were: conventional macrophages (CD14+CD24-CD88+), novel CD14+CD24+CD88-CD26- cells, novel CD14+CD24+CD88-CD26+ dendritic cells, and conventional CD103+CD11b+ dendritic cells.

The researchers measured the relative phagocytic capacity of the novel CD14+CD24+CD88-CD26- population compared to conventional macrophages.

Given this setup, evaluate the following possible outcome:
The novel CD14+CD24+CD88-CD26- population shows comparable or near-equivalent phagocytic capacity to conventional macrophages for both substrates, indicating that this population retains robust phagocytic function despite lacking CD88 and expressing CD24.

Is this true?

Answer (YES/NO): NO